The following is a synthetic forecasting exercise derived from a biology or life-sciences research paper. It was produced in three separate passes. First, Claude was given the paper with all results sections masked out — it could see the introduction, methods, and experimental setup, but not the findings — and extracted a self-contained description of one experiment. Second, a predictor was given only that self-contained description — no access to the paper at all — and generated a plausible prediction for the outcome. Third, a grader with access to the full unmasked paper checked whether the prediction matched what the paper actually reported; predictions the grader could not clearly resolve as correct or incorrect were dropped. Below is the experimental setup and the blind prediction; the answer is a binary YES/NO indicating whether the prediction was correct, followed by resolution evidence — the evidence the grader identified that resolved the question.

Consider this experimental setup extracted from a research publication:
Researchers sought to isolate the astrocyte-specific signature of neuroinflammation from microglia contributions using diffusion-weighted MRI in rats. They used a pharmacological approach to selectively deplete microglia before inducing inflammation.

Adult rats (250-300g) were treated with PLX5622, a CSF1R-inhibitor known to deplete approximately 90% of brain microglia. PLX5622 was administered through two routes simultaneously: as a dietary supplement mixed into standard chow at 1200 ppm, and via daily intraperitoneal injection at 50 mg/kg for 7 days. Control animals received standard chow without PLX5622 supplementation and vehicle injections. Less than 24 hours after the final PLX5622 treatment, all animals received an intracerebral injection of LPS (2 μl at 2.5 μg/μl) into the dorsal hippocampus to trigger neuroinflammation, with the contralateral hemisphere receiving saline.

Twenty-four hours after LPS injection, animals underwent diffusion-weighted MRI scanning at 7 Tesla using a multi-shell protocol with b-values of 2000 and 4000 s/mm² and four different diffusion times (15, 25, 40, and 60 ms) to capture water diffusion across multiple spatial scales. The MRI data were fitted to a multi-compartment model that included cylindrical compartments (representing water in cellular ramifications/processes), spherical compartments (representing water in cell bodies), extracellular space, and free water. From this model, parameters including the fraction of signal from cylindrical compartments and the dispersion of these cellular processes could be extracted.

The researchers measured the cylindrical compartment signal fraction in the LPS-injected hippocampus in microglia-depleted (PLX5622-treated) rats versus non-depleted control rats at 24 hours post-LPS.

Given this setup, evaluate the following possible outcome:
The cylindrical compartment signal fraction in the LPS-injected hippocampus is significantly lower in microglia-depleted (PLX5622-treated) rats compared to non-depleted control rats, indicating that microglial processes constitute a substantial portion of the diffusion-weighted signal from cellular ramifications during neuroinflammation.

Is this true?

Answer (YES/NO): NO